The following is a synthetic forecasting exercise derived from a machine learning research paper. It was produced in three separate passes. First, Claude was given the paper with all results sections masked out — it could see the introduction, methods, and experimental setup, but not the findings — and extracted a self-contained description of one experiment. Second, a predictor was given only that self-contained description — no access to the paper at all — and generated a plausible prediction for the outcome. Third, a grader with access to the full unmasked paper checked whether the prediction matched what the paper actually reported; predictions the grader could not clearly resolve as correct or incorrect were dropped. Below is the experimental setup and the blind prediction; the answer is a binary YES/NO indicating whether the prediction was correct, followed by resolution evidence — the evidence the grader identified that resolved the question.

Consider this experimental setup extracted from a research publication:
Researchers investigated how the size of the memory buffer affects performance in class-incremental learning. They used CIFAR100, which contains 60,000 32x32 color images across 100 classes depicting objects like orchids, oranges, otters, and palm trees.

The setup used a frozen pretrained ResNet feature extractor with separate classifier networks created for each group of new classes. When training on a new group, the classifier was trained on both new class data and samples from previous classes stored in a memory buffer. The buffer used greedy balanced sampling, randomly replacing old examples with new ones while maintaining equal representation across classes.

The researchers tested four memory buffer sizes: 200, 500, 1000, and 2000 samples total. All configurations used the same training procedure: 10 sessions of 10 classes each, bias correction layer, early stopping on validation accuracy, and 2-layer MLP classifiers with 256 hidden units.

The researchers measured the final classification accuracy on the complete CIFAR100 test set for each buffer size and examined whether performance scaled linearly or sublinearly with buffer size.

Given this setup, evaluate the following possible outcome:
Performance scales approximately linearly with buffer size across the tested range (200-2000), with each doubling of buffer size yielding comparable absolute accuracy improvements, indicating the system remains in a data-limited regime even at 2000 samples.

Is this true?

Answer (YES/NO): NO